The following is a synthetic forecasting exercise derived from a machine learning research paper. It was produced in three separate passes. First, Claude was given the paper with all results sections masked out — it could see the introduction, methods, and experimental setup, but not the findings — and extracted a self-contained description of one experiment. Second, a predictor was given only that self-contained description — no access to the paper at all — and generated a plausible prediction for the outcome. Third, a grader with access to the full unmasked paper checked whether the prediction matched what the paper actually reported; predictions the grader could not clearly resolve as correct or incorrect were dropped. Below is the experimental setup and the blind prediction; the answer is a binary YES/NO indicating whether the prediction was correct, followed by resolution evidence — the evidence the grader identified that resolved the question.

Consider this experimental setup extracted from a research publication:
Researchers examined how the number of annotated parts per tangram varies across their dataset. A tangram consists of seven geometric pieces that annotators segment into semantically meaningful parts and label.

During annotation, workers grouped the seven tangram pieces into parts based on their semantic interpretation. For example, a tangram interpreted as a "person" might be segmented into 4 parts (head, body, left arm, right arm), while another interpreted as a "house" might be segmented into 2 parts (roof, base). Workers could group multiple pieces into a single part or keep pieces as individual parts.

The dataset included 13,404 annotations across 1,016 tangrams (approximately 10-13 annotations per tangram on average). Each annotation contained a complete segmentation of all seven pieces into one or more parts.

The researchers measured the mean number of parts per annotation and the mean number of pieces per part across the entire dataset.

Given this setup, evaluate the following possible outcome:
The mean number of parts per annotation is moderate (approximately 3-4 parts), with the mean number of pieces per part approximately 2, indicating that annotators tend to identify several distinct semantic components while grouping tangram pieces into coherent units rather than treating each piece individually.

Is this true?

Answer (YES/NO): YES